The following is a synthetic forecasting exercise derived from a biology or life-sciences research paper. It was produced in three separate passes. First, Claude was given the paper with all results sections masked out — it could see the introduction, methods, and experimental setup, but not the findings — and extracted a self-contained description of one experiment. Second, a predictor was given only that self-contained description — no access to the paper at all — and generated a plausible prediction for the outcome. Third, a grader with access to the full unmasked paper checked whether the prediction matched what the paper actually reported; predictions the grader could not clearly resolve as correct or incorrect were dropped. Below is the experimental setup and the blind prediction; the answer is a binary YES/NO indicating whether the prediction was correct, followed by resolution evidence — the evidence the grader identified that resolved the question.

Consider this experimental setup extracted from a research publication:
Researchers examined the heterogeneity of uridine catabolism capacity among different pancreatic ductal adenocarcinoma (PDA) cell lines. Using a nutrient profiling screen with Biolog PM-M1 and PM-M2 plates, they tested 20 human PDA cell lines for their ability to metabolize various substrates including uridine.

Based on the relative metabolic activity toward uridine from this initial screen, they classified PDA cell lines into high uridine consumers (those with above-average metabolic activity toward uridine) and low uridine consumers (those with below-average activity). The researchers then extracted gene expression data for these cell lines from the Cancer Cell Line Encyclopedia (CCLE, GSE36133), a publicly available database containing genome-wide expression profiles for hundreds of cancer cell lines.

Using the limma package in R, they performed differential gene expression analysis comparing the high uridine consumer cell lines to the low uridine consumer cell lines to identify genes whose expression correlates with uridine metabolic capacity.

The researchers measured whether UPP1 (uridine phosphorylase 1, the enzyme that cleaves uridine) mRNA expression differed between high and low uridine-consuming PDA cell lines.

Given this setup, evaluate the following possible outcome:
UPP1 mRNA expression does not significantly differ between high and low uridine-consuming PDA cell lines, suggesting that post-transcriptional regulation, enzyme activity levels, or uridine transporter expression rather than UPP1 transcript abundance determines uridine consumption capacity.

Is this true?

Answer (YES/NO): NO